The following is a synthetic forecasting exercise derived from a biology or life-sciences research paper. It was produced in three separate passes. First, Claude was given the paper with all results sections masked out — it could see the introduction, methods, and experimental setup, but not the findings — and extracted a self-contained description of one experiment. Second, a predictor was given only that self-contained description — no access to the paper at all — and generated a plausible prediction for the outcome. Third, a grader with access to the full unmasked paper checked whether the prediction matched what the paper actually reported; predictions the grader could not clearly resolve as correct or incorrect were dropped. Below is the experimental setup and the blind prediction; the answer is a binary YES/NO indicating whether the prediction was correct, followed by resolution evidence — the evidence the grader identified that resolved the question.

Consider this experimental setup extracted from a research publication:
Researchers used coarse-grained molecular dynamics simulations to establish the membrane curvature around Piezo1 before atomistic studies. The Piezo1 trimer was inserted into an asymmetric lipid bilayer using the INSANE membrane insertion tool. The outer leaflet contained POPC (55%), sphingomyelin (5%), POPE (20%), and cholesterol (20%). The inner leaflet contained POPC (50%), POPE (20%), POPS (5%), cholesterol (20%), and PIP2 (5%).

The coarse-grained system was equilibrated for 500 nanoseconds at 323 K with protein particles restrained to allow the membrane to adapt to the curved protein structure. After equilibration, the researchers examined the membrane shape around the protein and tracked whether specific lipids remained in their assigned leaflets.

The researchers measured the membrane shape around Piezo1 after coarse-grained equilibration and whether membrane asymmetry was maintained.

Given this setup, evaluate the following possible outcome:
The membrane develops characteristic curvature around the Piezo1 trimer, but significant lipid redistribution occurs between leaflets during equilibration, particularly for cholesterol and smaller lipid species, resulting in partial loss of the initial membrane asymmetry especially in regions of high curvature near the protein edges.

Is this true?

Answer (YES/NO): NO